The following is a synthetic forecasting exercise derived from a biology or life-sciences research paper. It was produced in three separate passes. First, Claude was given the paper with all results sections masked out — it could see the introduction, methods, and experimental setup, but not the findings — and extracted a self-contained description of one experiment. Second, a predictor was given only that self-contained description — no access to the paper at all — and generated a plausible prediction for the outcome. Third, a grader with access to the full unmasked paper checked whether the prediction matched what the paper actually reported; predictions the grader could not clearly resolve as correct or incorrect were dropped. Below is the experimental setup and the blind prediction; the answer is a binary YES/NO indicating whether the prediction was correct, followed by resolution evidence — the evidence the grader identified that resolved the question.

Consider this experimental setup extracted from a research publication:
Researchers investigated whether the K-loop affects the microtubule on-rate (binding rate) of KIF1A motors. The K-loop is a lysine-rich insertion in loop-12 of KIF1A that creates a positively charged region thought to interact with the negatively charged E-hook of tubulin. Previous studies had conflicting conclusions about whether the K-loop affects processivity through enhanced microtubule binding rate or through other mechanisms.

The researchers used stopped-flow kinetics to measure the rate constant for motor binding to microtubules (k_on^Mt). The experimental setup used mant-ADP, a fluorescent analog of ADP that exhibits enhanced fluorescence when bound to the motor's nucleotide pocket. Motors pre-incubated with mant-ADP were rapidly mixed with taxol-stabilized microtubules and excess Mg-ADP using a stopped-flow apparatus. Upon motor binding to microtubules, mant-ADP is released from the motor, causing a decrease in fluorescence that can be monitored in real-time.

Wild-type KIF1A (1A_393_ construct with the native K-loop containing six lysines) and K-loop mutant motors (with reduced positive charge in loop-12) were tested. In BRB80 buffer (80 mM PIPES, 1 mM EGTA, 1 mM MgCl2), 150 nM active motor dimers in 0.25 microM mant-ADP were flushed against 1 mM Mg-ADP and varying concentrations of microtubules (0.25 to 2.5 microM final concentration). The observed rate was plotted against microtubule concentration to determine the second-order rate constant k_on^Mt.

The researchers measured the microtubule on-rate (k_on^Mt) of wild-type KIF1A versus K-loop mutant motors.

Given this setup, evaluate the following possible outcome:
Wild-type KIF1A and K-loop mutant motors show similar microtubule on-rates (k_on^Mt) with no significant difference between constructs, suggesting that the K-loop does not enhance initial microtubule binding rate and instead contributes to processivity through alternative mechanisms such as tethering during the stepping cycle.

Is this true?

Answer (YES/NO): YES